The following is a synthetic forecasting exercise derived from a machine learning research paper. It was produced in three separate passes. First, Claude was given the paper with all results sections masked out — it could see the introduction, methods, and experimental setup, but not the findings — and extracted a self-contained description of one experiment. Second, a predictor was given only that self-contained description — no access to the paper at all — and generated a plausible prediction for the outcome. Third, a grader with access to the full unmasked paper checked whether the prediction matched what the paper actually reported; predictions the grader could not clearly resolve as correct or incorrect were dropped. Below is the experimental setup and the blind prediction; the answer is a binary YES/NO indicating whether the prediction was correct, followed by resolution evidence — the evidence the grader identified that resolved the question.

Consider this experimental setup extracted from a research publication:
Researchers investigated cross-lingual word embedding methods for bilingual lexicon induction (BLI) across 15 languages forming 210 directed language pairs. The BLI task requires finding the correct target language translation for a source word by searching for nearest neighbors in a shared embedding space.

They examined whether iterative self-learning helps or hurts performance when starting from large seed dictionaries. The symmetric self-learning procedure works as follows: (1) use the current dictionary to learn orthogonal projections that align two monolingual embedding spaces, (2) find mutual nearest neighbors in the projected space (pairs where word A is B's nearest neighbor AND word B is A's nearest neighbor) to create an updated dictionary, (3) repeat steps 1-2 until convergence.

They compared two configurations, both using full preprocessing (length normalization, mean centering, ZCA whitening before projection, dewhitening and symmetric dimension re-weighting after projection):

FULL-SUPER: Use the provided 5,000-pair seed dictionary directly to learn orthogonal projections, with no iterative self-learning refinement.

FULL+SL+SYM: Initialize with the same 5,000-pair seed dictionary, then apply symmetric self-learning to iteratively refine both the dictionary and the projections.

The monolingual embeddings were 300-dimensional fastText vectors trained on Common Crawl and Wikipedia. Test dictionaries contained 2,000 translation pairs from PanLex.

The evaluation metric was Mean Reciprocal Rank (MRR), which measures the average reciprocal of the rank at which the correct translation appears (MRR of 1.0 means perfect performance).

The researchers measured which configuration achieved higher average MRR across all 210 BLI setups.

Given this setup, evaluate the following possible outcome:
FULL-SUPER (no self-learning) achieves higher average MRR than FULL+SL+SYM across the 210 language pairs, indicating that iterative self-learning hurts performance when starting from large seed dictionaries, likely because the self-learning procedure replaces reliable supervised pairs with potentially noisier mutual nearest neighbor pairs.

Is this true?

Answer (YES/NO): NO